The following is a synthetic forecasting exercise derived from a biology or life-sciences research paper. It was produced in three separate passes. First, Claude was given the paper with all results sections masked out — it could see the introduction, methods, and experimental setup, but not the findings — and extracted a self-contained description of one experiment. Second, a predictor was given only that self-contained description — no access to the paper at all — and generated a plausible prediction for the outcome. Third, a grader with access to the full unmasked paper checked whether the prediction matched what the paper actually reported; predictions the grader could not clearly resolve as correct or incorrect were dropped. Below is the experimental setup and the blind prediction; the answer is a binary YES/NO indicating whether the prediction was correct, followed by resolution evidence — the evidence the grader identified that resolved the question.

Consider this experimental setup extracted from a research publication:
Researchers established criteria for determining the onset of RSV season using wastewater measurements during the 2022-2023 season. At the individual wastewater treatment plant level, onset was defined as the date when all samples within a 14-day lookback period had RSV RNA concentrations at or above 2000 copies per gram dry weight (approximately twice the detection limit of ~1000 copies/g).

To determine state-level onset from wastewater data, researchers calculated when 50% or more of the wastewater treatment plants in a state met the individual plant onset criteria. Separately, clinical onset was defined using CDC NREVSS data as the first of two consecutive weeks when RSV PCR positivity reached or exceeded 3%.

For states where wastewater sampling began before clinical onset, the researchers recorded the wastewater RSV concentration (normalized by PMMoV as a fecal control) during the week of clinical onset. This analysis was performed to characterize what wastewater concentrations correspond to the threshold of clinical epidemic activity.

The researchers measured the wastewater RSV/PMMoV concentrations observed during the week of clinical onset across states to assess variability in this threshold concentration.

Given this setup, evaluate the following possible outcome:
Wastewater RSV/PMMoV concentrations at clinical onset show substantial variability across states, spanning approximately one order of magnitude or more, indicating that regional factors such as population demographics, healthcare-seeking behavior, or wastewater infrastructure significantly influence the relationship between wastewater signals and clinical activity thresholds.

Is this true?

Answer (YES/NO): YES